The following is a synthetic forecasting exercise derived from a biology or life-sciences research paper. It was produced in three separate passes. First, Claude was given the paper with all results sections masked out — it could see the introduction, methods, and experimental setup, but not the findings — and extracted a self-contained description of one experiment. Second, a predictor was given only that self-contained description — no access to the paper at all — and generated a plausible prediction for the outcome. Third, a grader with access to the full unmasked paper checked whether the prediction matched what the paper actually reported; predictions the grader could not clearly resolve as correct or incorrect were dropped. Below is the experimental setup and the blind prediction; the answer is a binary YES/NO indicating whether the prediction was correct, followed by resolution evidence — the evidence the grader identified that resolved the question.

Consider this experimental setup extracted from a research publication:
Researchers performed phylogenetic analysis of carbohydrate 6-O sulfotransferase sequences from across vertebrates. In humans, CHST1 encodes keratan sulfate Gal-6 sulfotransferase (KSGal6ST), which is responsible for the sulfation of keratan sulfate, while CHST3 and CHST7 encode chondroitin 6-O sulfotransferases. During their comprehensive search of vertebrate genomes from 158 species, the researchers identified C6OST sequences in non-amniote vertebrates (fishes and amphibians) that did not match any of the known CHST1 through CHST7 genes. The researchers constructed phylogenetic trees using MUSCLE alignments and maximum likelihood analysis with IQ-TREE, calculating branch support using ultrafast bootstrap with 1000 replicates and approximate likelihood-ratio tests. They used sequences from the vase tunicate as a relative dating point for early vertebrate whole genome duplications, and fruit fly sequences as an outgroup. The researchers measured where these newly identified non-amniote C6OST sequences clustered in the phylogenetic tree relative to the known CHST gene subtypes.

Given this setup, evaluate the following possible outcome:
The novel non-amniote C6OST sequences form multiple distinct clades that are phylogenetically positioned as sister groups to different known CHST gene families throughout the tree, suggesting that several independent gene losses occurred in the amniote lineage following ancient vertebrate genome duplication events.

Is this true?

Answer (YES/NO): NO